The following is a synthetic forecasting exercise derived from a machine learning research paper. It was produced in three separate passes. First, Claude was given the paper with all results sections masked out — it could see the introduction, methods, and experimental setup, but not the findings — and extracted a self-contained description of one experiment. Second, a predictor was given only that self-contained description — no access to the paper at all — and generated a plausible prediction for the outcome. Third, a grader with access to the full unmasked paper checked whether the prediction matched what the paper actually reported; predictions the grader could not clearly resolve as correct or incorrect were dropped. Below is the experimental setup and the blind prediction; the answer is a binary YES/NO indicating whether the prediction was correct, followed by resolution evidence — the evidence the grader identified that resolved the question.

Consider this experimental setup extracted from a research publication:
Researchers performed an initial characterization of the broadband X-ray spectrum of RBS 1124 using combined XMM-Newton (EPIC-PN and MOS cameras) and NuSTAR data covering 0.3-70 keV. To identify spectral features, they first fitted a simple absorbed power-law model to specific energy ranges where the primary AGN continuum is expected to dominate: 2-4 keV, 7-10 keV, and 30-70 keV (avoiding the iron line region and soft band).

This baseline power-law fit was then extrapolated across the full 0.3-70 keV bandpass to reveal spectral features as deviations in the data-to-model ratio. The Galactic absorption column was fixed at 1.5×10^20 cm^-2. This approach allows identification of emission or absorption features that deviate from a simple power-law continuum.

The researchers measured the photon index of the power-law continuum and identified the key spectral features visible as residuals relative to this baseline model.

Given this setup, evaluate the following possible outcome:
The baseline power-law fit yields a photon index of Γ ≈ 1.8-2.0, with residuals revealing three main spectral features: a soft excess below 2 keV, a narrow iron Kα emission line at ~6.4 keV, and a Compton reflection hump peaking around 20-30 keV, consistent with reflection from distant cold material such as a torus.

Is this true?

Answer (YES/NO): NO